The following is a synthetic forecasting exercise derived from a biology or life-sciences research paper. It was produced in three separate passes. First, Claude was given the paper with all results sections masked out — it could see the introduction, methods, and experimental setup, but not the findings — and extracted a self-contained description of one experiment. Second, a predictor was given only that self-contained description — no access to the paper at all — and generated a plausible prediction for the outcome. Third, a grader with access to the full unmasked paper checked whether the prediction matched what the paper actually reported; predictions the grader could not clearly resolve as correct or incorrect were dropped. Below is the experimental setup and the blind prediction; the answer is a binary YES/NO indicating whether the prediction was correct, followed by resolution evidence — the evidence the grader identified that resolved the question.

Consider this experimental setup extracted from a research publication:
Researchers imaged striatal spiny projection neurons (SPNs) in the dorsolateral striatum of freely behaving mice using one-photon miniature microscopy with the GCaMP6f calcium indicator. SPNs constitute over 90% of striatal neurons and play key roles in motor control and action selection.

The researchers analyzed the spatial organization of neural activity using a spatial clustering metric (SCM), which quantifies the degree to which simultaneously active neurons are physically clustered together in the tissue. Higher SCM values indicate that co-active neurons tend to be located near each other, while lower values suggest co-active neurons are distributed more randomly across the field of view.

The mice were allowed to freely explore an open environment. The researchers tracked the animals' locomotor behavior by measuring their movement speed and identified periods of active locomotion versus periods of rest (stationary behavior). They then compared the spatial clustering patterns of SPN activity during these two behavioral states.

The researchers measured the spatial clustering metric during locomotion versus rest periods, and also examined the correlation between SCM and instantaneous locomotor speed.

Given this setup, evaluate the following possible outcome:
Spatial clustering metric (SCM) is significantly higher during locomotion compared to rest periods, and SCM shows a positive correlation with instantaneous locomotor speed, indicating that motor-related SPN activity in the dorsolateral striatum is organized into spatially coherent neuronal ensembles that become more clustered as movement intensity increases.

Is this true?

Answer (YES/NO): YES